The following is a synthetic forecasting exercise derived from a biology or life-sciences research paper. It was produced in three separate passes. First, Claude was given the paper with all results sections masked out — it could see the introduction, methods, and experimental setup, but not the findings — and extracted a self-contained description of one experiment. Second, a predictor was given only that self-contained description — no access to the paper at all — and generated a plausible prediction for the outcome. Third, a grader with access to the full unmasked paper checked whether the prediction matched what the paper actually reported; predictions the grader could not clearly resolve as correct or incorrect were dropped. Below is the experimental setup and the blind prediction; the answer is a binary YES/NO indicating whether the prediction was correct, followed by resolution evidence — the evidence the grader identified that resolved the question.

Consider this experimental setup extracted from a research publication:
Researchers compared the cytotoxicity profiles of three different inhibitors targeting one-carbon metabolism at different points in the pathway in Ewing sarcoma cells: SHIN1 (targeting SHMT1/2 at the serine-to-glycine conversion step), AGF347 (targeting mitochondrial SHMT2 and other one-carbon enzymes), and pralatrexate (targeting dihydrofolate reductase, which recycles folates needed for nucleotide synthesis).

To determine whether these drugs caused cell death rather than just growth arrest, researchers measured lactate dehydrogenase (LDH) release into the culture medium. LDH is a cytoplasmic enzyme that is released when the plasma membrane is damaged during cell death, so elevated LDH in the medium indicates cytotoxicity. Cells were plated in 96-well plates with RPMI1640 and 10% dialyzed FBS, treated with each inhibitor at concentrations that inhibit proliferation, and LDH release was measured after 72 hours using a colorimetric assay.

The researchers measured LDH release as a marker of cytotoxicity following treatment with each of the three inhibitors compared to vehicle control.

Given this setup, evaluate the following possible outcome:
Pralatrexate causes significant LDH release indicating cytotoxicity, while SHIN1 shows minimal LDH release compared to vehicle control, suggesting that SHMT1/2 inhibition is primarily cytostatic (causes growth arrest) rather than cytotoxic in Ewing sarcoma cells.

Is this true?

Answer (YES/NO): NO